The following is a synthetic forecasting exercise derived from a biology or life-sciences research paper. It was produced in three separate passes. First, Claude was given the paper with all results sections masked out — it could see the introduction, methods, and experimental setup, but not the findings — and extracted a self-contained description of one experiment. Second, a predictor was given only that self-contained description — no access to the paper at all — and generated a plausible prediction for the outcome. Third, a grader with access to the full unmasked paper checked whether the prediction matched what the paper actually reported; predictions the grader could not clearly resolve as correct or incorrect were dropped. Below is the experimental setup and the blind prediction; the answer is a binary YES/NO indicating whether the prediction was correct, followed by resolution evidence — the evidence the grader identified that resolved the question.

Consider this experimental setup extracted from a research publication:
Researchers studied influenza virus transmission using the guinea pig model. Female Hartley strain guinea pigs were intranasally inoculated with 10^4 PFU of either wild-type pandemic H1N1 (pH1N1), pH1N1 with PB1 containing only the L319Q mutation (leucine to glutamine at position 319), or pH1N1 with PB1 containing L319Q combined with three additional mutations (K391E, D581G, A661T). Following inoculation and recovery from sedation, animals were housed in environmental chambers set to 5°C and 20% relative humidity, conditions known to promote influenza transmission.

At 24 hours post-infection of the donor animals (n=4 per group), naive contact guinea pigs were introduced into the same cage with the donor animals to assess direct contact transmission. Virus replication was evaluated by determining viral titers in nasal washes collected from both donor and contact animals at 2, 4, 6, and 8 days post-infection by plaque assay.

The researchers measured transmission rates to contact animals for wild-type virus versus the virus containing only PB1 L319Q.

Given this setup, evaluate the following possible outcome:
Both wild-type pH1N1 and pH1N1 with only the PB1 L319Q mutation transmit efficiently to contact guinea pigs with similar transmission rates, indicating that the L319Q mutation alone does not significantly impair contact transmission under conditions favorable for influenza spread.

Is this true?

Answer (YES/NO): NO